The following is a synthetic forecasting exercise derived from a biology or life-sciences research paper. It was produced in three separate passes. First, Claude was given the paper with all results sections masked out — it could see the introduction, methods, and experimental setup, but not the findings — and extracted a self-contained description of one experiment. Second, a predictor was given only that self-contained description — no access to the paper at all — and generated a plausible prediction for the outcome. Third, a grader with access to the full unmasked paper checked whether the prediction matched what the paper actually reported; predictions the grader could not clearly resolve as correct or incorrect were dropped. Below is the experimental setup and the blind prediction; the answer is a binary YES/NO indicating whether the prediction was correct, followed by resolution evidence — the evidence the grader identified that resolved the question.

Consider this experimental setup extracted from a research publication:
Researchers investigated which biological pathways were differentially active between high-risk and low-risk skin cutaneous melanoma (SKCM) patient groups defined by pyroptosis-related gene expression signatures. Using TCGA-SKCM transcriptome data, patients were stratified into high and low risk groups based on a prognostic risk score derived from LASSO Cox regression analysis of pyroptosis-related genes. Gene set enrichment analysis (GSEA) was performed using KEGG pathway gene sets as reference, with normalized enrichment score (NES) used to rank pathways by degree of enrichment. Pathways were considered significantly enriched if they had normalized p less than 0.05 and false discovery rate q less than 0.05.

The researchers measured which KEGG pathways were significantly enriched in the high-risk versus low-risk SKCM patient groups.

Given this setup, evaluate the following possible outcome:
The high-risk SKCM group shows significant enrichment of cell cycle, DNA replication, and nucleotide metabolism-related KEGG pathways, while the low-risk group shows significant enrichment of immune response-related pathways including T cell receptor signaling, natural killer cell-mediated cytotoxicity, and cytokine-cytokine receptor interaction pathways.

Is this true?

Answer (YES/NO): NO